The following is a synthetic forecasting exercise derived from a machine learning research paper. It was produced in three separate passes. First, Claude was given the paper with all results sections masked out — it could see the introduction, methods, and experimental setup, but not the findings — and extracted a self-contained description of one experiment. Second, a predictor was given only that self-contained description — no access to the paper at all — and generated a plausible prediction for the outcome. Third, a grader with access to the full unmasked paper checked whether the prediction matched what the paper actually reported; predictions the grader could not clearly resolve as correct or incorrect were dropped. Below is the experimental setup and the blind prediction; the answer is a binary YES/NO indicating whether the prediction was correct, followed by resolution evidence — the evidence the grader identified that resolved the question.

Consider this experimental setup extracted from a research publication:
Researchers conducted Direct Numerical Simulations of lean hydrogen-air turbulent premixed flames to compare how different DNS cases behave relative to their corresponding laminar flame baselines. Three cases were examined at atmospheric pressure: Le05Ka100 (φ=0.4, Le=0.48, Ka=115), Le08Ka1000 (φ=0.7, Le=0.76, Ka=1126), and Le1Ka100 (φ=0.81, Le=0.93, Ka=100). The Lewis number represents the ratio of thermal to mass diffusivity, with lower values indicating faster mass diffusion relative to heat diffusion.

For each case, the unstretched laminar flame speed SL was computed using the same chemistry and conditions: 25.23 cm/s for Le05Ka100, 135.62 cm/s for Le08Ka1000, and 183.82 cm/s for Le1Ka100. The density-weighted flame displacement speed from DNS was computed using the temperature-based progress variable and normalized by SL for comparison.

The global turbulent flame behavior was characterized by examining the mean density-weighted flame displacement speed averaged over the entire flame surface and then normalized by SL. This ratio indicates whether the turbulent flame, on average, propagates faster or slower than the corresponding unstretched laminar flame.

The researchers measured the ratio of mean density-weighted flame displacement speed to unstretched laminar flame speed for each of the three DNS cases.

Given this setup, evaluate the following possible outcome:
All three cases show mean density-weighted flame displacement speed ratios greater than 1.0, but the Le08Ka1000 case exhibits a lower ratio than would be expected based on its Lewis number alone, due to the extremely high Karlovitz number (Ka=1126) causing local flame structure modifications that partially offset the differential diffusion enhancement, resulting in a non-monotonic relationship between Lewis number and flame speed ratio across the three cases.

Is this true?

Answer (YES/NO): NO